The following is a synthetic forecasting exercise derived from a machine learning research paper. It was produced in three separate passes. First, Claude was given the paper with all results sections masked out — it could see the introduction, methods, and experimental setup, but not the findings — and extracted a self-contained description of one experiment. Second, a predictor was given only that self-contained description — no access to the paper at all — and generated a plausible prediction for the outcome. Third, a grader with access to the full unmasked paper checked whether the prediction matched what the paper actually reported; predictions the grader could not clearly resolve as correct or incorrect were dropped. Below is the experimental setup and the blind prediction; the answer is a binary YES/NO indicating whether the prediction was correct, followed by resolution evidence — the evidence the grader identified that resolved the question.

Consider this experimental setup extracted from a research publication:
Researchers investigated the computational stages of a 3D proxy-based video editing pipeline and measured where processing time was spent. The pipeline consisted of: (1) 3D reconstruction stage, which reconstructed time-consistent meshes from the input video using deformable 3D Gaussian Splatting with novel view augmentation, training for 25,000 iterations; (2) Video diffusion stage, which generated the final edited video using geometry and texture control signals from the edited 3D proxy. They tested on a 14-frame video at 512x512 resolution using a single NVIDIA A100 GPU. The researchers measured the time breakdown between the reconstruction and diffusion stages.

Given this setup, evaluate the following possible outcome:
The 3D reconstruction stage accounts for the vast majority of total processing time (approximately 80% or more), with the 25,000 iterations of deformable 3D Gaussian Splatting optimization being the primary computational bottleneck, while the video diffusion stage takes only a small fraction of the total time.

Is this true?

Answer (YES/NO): YES